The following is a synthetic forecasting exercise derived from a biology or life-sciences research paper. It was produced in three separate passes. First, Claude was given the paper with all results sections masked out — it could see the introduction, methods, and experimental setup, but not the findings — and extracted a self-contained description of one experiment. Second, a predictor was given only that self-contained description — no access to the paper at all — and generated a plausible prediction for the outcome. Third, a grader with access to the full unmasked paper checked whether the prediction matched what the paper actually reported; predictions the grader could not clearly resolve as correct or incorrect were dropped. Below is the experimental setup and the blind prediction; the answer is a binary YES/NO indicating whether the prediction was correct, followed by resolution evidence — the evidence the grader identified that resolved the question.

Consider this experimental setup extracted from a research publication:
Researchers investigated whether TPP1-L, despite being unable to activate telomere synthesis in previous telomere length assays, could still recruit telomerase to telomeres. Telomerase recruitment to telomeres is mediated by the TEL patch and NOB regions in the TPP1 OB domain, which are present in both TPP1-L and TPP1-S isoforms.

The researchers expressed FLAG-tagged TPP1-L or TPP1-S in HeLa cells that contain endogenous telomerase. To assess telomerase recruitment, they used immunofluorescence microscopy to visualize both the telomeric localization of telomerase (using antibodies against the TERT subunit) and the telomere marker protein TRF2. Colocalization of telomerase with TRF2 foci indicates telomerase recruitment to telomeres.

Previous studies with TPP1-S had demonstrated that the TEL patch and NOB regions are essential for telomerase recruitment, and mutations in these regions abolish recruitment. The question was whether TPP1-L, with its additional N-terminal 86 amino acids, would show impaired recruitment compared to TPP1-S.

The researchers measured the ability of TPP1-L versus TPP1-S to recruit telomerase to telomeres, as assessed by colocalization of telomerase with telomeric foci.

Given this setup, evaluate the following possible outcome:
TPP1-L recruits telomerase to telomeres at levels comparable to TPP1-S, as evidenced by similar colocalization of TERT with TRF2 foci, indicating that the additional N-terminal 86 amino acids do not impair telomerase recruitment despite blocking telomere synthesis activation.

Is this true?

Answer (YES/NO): NO